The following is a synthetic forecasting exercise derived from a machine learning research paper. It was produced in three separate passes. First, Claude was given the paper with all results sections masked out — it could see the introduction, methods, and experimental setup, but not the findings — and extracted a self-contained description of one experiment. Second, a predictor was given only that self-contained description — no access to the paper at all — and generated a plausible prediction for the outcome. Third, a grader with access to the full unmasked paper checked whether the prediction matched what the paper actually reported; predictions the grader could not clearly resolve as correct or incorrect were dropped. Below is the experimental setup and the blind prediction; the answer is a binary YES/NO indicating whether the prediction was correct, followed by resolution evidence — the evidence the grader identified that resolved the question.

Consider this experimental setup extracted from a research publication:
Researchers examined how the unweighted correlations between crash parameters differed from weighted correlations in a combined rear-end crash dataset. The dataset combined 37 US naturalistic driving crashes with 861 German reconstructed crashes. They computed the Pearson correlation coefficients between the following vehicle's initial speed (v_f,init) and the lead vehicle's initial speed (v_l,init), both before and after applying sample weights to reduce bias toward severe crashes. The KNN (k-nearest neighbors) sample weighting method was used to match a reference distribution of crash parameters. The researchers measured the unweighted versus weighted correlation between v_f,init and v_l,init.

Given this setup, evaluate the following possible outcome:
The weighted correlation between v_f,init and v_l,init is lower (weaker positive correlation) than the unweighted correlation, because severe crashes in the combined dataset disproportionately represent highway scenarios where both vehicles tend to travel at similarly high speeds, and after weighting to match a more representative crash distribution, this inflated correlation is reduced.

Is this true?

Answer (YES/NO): NO